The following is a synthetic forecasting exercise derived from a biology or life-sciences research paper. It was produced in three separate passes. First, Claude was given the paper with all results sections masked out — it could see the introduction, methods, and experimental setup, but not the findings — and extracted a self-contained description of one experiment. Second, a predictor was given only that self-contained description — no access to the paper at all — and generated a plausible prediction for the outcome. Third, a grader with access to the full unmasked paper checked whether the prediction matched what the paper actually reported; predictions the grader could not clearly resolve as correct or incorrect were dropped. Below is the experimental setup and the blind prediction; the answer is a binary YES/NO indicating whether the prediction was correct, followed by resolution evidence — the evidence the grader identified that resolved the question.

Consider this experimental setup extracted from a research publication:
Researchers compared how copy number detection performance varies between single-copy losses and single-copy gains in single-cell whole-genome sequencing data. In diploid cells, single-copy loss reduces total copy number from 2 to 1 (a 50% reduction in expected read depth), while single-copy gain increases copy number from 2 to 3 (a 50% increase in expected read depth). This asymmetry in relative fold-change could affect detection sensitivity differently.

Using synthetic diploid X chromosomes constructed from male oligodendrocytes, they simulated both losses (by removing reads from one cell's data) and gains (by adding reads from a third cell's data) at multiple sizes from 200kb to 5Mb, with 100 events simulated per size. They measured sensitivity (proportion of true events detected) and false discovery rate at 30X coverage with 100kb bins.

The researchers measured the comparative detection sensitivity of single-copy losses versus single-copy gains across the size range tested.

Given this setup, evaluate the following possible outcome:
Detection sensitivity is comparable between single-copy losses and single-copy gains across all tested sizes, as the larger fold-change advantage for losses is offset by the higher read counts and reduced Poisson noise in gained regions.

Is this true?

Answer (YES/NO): NO